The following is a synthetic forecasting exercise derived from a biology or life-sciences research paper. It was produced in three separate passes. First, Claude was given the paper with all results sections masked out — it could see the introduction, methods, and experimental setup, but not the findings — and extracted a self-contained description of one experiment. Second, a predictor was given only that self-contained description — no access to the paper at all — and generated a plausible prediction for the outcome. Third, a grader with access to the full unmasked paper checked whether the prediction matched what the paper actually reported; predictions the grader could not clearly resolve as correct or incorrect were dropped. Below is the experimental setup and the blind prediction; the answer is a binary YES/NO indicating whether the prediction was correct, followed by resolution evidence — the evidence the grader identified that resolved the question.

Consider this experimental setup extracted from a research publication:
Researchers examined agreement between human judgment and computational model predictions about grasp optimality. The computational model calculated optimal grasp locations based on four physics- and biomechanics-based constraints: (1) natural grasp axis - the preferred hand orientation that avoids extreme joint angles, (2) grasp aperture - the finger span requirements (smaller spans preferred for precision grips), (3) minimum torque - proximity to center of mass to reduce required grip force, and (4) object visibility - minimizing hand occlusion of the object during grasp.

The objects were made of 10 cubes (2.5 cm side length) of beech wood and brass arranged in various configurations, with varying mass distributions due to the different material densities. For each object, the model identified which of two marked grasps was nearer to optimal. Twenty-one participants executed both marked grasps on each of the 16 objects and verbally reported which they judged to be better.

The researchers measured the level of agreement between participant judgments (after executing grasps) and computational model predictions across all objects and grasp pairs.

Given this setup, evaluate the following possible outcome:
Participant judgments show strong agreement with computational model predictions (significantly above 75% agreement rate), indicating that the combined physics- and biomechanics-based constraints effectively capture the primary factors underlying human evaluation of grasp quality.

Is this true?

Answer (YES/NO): NO